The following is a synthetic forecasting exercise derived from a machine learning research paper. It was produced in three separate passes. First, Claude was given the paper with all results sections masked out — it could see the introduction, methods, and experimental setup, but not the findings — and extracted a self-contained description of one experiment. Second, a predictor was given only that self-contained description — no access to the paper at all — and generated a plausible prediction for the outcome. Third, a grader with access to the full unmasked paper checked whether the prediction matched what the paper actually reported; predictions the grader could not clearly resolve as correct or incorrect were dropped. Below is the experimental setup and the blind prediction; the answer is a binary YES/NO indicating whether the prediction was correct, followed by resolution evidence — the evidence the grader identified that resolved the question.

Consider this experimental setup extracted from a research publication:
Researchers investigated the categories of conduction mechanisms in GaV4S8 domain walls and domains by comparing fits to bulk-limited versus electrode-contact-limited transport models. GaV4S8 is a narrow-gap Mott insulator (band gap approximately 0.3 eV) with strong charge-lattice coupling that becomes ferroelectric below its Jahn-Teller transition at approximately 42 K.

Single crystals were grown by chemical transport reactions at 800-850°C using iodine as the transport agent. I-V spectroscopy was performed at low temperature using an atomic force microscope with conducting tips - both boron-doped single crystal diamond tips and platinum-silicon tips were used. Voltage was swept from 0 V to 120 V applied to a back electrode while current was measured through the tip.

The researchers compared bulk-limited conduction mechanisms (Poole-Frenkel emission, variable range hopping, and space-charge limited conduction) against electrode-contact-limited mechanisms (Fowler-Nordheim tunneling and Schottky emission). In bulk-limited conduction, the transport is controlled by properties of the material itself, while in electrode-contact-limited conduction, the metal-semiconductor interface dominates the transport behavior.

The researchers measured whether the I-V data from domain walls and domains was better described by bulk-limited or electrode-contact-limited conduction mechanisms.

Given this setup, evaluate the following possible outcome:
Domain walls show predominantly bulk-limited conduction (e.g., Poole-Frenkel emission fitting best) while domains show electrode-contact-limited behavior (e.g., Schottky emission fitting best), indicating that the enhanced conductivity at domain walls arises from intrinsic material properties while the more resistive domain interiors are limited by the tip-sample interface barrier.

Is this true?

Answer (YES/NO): NO